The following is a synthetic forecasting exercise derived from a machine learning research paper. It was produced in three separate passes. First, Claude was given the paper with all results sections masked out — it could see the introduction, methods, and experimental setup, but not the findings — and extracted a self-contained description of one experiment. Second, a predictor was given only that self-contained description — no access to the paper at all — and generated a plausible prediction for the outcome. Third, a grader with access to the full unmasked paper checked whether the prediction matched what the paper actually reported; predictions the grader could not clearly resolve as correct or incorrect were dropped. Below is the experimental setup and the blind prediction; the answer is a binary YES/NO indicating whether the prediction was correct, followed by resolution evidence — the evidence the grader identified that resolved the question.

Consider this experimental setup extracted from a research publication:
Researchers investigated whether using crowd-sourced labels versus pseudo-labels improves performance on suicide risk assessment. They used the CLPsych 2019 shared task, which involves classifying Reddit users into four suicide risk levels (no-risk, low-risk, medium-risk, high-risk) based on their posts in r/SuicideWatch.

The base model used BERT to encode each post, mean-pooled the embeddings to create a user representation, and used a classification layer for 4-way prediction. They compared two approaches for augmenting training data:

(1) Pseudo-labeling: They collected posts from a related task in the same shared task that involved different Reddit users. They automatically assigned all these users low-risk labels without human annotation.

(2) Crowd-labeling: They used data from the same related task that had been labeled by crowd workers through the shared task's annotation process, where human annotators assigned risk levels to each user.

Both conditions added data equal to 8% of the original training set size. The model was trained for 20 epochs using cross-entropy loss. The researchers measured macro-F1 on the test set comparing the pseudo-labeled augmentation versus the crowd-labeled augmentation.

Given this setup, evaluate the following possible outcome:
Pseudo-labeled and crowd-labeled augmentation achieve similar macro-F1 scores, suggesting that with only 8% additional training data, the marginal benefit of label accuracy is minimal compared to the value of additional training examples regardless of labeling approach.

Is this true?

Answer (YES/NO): NO